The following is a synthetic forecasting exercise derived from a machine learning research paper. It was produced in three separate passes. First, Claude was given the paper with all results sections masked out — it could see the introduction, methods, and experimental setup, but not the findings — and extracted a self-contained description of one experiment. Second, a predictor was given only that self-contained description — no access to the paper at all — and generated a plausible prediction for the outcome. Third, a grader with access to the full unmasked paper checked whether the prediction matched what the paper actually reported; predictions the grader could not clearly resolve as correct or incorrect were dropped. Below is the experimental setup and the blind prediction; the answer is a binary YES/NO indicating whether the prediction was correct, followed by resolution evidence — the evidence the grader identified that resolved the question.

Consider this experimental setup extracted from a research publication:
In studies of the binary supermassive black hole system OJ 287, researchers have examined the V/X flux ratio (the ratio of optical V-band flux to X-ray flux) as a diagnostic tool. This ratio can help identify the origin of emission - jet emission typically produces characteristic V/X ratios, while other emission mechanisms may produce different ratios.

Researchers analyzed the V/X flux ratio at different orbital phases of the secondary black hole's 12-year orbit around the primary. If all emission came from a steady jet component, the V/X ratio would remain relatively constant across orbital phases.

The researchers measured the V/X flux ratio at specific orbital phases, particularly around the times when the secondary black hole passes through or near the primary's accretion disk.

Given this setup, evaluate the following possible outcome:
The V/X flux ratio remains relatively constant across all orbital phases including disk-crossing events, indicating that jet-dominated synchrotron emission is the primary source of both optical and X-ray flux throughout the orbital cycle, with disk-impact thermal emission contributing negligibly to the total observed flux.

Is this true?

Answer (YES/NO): NO